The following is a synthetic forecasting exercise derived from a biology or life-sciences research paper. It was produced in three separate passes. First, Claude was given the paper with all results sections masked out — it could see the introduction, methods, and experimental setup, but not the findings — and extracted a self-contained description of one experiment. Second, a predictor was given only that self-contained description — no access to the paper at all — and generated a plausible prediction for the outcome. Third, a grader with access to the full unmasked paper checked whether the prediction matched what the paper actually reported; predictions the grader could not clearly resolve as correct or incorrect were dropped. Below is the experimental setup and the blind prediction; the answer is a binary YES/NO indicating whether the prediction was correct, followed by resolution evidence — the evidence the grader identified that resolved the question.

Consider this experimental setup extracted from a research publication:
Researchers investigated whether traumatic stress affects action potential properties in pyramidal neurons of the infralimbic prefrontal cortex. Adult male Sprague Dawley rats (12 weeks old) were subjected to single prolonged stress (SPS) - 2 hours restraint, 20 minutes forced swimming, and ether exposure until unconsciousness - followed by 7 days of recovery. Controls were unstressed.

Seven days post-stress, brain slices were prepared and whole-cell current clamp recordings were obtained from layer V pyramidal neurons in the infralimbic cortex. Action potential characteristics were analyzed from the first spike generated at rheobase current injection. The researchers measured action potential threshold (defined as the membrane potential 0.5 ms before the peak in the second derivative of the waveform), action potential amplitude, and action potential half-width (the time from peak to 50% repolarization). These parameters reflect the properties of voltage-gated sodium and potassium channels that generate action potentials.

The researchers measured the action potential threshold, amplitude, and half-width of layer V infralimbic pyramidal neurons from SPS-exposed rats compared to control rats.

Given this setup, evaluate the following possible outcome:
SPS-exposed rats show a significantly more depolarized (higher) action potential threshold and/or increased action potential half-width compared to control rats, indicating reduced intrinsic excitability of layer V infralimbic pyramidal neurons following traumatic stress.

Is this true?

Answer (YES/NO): NO